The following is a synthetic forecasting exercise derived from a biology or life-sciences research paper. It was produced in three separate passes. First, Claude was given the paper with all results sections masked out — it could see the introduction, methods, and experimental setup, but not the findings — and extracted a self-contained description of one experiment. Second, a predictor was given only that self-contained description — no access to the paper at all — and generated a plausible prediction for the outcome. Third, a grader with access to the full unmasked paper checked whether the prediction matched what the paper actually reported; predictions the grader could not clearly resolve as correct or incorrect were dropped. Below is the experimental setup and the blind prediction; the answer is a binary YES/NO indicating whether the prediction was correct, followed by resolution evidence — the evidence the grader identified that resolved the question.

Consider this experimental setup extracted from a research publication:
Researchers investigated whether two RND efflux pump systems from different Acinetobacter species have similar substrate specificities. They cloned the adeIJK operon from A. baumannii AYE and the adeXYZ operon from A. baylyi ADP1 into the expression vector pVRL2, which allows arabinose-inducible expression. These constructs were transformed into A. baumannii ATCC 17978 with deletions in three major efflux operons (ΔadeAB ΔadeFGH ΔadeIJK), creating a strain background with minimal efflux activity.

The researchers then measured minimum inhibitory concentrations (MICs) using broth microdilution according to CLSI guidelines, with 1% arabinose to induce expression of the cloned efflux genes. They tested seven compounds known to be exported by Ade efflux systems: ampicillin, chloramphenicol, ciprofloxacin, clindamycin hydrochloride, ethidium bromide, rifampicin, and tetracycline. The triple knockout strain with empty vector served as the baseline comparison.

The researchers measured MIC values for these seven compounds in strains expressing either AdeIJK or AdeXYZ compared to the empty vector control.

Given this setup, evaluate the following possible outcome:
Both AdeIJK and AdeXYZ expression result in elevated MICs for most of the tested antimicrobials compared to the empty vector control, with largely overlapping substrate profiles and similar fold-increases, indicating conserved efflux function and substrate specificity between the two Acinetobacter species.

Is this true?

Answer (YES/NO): YES